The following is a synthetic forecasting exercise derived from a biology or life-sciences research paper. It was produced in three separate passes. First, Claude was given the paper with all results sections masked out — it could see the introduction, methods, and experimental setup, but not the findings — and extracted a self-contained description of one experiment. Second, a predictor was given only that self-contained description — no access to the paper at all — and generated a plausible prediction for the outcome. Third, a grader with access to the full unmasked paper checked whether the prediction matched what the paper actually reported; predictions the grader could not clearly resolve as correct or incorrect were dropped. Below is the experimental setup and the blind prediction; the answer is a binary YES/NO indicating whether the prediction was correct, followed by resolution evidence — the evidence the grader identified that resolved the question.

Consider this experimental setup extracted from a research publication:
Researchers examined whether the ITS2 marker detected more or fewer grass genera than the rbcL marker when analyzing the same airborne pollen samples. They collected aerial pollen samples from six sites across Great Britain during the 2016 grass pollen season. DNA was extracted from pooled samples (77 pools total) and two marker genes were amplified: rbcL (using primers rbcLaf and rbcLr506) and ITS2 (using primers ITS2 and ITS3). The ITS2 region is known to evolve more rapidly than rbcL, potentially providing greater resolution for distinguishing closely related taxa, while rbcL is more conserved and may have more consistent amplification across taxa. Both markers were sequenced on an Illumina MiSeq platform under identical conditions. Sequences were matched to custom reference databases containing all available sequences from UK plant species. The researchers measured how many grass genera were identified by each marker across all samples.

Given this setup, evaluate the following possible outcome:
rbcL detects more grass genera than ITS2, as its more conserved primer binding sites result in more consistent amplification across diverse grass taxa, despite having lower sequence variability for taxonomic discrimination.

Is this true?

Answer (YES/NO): NO